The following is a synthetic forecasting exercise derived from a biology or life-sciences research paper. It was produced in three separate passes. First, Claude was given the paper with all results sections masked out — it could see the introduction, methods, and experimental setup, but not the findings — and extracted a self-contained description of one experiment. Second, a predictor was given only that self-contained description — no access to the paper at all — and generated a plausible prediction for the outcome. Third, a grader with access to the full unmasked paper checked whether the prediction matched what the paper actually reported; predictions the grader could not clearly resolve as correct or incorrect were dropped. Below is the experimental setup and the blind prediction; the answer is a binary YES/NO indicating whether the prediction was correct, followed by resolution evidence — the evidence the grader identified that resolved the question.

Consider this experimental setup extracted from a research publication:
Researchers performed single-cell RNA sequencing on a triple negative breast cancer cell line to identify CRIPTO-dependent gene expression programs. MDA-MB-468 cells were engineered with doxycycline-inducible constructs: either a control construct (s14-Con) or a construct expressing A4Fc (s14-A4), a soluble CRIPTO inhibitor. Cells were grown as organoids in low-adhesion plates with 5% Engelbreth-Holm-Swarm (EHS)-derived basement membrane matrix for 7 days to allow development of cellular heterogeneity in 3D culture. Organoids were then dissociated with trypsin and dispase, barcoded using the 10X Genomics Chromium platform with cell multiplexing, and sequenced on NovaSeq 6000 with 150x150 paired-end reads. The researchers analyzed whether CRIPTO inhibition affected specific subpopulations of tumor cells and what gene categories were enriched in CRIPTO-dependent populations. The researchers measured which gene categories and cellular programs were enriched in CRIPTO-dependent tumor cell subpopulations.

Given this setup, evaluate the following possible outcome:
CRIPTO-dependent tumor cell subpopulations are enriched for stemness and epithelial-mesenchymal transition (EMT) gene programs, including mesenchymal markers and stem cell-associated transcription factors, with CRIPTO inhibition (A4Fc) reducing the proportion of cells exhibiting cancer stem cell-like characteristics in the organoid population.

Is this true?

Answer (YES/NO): NO